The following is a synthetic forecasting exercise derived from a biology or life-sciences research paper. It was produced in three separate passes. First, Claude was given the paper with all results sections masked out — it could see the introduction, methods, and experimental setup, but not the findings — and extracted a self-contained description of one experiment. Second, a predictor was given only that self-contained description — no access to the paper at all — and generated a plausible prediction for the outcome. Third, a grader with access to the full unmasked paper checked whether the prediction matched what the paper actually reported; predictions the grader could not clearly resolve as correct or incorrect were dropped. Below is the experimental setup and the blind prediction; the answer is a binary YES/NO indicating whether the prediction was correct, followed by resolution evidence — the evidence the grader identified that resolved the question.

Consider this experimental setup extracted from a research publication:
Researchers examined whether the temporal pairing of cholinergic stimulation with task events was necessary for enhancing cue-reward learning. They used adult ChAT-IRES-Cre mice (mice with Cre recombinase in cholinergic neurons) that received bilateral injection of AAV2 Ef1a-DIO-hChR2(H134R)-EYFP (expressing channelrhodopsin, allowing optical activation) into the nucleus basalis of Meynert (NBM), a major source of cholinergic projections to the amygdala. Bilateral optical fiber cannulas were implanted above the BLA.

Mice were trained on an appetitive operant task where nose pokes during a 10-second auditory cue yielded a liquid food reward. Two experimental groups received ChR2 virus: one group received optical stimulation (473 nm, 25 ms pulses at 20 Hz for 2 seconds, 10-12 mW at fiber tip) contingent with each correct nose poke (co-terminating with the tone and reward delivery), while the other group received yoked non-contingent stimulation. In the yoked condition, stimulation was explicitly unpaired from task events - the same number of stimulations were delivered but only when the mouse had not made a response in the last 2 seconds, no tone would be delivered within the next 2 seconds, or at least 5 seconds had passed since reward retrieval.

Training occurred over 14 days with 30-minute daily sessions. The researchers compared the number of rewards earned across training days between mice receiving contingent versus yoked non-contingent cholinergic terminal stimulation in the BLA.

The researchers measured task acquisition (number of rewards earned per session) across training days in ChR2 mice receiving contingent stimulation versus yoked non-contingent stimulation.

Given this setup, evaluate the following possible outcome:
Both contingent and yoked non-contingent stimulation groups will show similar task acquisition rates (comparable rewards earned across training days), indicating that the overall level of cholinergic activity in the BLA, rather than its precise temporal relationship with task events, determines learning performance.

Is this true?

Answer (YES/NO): YES